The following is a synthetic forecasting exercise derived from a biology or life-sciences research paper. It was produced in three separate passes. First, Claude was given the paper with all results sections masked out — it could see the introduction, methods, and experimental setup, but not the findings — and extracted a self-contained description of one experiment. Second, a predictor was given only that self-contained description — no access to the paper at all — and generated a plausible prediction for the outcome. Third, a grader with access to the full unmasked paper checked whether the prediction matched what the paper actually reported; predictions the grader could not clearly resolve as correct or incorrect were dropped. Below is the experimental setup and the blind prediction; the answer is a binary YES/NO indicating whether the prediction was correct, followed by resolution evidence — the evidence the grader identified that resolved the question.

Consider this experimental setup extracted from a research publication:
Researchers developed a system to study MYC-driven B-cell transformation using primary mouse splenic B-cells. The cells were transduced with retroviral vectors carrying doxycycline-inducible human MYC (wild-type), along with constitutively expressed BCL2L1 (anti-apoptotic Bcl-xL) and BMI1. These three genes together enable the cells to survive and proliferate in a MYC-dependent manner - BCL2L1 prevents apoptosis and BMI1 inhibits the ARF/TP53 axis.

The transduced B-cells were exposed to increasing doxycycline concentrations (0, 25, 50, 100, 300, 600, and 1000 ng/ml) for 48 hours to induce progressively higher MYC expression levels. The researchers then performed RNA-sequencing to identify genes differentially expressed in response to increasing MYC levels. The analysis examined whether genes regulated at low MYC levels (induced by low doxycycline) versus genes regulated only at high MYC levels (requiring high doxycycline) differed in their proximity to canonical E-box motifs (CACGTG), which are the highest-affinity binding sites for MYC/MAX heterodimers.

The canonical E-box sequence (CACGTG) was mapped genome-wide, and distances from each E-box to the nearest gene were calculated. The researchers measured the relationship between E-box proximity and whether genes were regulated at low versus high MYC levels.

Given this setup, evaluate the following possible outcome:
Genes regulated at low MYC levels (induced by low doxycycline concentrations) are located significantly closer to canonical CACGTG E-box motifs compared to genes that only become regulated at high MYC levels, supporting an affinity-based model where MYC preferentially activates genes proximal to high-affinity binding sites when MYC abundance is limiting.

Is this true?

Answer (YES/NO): YES